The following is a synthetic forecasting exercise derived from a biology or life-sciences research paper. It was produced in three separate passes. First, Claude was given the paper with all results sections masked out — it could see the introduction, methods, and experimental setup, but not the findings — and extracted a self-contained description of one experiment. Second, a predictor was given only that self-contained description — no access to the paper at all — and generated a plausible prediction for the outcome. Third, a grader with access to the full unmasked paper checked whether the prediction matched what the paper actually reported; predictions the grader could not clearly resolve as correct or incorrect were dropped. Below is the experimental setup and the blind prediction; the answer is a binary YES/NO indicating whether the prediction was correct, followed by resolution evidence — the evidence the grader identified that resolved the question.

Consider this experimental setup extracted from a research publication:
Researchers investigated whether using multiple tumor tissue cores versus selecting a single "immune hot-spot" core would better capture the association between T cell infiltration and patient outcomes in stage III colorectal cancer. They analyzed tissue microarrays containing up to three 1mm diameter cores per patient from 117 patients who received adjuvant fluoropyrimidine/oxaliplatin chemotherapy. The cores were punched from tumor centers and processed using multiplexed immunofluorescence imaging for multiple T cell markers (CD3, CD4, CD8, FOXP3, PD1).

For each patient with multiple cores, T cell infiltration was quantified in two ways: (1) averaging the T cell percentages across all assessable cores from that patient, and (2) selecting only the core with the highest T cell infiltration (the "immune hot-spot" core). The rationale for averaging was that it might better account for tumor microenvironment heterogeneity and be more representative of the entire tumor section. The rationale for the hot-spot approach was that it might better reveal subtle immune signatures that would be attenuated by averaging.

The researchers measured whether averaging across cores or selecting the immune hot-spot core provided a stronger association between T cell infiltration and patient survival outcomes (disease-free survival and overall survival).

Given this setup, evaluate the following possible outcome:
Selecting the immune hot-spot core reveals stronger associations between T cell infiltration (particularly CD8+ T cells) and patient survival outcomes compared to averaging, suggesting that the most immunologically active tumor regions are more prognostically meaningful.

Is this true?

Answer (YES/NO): NO